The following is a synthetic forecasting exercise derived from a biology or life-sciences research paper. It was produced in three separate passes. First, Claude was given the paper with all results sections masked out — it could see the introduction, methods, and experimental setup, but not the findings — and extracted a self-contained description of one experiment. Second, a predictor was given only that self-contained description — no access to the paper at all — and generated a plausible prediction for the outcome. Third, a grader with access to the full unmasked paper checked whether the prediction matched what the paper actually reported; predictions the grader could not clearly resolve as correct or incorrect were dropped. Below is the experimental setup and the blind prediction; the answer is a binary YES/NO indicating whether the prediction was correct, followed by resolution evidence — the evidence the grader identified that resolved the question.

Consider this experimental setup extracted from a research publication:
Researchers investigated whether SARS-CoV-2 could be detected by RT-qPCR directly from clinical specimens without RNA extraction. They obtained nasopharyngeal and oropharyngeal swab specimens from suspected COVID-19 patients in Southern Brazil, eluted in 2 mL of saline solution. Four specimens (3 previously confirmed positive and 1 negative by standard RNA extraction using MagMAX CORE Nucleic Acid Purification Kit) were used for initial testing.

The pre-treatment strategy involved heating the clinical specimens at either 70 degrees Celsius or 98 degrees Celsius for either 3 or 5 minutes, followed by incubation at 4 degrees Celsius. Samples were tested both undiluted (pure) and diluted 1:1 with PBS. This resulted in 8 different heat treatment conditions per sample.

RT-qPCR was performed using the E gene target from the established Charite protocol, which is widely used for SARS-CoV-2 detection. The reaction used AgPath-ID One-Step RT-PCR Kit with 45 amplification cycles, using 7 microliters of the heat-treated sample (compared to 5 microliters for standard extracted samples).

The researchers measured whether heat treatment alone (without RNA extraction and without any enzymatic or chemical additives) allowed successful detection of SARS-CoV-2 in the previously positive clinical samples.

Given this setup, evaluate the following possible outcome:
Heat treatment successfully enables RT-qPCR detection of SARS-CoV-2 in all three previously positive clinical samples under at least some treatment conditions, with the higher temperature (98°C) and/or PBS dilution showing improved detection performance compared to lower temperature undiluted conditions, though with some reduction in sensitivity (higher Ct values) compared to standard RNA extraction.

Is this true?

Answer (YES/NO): NO